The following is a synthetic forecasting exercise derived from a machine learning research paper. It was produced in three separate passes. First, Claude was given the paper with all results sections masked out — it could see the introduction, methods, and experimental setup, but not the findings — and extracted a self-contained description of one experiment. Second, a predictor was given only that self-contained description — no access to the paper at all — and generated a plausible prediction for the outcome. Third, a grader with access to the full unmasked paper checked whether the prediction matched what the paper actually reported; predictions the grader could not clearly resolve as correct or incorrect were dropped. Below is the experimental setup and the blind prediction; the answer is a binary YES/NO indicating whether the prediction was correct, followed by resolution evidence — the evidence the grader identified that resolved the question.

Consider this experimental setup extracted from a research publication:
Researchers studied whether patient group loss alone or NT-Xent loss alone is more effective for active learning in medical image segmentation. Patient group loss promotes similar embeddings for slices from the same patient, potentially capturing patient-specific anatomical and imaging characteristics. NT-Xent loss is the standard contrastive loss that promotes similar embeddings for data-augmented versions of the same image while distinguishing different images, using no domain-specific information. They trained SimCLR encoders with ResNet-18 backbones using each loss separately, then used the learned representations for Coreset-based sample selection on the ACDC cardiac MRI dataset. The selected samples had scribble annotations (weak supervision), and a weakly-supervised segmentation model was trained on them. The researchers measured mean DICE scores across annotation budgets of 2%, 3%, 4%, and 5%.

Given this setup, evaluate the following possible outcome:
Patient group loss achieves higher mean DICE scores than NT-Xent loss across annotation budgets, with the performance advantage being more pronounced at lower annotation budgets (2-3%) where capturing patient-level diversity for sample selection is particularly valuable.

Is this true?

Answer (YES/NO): NO